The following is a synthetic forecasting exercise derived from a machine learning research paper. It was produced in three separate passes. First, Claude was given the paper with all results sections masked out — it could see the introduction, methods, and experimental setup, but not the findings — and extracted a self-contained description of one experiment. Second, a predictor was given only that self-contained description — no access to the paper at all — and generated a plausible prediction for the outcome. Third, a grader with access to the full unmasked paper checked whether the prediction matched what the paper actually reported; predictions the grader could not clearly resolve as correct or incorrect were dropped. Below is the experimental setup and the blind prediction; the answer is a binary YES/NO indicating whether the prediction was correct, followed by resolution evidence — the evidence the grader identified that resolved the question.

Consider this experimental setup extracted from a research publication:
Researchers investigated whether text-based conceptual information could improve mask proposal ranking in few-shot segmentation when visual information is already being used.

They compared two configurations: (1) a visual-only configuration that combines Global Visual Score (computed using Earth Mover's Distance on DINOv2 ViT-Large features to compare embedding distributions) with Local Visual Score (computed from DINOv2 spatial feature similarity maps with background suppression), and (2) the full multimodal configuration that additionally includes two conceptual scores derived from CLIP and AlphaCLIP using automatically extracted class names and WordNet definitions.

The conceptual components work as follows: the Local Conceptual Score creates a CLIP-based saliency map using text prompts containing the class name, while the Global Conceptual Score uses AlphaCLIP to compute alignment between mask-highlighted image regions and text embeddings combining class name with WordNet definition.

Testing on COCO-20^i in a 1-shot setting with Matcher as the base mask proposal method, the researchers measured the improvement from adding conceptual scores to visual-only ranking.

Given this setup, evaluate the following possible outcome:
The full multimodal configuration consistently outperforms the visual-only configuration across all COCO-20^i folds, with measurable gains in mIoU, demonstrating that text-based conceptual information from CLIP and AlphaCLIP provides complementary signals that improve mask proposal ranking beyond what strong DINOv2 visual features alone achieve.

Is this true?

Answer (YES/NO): YES